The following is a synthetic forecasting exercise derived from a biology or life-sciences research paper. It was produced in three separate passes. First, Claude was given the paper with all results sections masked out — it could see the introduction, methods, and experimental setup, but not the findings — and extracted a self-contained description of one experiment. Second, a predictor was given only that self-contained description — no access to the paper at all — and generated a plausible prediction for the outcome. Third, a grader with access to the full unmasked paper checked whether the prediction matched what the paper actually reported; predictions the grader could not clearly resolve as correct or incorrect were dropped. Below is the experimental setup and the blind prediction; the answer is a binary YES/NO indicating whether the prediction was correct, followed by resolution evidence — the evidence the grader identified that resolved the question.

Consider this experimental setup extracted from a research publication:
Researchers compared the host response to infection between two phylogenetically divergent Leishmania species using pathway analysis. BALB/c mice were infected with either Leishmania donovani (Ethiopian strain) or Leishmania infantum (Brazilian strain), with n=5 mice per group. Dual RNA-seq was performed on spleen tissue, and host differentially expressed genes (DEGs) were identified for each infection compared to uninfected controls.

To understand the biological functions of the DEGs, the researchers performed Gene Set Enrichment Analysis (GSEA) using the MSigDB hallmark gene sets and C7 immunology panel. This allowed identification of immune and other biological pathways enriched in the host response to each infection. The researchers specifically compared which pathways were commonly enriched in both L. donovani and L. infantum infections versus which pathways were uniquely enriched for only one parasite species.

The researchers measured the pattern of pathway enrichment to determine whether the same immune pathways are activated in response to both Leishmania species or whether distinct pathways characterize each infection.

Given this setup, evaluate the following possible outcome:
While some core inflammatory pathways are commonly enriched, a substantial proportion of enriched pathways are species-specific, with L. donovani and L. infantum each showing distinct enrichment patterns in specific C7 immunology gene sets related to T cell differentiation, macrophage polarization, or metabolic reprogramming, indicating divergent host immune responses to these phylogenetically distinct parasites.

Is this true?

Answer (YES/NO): NO